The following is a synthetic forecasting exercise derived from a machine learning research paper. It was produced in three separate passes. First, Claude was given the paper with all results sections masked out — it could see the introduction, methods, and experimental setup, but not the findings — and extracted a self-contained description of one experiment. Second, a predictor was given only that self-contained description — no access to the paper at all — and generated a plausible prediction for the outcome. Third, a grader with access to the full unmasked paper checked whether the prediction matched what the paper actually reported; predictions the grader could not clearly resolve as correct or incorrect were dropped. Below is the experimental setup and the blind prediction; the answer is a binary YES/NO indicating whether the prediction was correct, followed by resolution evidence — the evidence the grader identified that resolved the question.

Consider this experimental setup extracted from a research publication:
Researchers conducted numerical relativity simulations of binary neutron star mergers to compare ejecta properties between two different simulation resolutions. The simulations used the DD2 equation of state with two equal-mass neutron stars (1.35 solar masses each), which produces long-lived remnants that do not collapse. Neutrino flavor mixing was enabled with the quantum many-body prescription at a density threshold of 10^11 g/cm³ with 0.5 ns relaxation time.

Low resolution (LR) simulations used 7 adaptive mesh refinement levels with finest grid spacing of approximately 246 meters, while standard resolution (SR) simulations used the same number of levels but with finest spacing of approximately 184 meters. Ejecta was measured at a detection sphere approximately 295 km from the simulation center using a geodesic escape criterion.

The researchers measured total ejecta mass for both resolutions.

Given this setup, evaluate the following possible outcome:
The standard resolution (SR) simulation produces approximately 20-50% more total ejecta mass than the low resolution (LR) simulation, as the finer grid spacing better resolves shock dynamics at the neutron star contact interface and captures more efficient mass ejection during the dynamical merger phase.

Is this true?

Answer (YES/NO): NO